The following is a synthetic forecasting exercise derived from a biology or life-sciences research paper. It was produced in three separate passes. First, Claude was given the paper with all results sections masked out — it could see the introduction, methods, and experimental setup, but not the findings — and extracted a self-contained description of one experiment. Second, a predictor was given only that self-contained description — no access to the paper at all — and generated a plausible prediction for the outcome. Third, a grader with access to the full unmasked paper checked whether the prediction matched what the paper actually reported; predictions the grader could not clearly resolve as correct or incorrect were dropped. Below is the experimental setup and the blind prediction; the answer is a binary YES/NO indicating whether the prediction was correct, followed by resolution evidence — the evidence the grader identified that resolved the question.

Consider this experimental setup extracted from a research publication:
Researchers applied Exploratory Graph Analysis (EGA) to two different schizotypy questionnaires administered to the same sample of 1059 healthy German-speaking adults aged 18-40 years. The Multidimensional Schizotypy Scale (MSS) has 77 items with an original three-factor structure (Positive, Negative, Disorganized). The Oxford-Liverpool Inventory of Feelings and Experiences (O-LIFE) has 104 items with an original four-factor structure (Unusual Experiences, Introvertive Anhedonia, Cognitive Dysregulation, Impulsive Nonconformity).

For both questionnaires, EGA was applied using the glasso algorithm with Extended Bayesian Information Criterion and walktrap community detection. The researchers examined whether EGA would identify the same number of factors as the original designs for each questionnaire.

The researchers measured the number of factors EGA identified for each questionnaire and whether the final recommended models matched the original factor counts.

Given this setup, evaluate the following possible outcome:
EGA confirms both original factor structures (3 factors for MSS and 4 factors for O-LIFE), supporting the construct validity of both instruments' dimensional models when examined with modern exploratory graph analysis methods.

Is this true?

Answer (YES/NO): NO